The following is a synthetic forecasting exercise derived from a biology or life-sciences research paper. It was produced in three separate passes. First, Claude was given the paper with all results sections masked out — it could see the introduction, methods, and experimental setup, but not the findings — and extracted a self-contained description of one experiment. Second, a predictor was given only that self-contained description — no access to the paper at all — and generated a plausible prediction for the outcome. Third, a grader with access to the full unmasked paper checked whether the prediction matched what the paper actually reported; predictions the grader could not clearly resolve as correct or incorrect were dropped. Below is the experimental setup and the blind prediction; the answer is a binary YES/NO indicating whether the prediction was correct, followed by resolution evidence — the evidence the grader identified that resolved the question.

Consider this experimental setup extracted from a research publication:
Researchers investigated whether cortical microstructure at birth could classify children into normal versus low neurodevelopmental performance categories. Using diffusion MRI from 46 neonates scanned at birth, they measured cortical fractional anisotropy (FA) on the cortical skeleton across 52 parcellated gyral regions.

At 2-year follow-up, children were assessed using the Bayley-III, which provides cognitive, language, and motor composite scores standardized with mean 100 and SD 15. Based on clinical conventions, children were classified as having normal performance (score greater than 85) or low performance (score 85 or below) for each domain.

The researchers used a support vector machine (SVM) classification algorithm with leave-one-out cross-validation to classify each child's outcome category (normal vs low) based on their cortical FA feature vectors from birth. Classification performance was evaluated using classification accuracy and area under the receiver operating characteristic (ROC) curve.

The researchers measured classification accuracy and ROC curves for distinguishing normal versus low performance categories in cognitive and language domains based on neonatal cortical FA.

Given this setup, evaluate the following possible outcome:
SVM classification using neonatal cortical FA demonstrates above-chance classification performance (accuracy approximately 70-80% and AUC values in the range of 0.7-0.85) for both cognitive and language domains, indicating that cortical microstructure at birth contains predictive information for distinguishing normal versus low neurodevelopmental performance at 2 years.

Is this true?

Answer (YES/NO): NO